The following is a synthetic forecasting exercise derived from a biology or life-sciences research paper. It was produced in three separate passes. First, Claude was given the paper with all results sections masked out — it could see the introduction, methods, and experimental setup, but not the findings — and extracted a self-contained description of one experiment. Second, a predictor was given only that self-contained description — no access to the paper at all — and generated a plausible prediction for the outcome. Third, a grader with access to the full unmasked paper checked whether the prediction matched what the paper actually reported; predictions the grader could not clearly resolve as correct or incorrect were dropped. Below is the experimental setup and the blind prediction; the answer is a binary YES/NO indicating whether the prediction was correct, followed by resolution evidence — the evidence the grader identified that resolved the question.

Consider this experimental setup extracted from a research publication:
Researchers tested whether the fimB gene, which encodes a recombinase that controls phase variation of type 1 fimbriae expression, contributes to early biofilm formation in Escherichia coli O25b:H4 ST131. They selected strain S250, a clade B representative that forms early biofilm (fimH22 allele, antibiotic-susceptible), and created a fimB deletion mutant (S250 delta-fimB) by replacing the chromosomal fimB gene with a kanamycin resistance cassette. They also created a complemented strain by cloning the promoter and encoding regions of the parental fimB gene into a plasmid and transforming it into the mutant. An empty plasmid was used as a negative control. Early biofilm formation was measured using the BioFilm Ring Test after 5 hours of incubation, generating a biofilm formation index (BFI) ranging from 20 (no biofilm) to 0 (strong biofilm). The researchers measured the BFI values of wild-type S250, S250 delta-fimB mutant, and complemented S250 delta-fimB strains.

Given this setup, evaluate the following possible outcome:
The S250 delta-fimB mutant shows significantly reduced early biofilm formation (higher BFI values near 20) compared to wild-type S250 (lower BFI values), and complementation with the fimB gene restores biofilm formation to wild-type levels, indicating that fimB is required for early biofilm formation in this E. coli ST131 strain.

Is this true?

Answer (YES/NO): YES